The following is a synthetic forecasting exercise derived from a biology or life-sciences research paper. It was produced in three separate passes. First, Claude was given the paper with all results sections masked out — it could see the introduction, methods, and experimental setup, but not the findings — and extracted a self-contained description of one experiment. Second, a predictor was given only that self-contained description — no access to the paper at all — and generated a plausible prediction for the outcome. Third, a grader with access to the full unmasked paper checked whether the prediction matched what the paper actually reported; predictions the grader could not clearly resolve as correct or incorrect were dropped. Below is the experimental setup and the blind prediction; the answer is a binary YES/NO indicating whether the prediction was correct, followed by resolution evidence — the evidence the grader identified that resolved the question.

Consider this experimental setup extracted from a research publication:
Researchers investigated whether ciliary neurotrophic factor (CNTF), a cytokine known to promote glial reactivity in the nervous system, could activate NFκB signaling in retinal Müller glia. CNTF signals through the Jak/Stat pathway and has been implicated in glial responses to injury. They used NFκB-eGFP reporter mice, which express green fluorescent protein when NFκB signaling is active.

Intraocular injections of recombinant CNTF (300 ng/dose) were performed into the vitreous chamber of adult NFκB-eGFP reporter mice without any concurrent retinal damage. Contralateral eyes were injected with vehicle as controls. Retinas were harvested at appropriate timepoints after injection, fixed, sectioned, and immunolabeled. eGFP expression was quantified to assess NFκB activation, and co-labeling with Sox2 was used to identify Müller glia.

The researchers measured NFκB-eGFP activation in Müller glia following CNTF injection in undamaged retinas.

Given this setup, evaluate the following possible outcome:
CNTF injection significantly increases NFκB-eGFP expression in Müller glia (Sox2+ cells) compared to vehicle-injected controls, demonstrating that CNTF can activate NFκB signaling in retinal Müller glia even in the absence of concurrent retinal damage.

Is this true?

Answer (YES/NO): YES